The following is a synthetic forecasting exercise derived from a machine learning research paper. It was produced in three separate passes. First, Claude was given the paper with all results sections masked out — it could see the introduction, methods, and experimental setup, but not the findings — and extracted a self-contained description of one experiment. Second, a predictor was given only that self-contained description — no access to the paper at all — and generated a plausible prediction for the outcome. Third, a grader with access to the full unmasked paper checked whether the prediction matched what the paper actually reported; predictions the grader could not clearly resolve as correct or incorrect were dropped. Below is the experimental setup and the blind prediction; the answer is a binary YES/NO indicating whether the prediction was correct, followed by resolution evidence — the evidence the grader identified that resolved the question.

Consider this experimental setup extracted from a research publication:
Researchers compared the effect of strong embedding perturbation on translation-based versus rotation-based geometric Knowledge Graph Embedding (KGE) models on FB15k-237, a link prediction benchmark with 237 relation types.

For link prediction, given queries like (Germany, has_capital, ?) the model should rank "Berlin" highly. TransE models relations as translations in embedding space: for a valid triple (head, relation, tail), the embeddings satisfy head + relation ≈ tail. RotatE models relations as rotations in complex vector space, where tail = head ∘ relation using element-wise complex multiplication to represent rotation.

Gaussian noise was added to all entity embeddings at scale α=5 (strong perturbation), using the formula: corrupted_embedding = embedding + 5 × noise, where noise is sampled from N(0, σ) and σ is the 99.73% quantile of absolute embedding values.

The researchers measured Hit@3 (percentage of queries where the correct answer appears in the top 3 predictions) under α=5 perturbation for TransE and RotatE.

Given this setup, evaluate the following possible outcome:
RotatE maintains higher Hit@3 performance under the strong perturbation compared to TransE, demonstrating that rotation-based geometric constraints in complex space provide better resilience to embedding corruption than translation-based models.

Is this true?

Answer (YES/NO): YES